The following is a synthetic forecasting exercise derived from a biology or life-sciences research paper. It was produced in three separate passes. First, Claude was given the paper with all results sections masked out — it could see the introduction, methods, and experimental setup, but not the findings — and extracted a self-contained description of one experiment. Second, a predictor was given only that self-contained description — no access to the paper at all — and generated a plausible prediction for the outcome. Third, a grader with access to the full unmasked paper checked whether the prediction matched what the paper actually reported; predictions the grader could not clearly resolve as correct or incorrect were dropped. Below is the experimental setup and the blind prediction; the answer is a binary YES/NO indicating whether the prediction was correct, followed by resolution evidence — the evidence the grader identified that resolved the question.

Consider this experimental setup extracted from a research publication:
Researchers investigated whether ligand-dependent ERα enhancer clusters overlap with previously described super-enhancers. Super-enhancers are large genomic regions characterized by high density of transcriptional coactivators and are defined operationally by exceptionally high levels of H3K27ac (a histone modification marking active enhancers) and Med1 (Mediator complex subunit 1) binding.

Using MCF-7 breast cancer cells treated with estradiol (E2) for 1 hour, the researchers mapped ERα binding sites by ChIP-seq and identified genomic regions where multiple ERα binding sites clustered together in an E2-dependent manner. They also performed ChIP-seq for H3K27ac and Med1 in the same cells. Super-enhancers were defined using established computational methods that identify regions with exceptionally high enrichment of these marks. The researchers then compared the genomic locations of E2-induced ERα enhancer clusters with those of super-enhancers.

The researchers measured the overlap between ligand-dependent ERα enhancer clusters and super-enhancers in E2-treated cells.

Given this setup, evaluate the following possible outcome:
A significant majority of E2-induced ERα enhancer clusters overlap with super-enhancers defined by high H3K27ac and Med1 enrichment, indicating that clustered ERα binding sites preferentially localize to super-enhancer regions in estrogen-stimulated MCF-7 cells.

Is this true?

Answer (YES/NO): NO